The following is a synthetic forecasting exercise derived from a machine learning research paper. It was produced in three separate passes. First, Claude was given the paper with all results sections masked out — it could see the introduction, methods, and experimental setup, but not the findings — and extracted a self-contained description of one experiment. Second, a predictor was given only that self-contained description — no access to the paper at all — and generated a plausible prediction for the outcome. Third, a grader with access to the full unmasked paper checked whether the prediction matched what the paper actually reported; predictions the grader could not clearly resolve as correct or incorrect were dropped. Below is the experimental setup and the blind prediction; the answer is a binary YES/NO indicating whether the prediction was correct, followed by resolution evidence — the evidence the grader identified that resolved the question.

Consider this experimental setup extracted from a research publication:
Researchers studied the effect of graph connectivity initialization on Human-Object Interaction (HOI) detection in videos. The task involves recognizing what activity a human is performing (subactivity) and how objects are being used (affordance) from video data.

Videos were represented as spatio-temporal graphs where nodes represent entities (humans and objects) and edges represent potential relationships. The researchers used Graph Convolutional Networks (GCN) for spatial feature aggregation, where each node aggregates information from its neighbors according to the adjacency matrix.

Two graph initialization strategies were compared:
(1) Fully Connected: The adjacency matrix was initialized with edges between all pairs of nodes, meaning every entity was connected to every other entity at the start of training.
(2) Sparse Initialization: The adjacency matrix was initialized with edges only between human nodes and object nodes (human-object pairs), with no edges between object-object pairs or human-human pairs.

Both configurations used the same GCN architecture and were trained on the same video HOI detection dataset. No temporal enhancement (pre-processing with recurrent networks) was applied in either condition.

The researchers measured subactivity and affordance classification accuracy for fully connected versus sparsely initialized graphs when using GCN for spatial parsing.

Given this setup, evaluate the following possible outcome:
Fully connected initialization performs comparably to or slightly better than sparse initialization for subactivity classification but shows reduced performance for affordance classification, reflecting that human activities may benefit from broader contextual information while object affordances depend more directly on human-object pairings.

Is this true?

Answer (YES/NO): NO